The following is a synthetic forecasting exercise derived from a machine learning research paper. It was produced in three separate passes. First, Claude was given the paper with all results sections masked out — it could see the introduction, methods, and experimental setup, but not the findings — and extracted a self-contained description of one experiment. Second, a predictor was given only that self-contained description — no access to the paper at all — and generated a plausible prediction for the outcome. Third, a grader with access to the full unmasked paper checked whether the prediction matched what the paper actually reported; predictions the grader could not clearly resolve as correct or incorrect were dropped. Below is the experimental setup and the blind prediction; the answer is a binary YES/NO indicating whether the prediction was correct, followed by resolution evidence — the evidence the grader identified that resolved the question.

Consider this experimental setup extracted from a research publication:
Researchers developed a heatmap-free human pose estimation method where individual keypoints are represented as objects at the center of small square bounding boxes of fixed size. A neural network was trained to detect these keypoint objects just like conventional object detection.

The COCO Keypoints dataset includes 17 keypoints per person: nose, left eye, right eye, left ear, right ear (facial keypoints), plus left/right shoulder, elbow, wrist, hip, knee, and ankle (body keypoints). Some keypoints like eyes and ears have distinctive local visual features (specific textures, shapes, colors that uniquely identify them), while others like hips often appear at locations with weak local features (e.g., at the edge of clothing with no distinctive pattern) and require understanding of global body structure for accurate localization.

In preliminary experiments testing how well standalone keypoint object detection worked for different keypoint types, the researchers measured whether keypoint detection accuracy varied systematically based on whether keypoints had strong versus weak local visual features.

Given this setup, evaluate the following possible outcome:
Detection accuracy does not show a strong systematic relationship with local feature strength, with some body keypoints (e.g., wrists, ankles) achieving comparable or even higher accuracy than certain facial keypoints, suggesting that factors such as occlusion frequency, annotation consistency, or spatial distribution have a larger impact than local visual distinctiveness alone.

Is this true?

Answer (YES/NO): NO